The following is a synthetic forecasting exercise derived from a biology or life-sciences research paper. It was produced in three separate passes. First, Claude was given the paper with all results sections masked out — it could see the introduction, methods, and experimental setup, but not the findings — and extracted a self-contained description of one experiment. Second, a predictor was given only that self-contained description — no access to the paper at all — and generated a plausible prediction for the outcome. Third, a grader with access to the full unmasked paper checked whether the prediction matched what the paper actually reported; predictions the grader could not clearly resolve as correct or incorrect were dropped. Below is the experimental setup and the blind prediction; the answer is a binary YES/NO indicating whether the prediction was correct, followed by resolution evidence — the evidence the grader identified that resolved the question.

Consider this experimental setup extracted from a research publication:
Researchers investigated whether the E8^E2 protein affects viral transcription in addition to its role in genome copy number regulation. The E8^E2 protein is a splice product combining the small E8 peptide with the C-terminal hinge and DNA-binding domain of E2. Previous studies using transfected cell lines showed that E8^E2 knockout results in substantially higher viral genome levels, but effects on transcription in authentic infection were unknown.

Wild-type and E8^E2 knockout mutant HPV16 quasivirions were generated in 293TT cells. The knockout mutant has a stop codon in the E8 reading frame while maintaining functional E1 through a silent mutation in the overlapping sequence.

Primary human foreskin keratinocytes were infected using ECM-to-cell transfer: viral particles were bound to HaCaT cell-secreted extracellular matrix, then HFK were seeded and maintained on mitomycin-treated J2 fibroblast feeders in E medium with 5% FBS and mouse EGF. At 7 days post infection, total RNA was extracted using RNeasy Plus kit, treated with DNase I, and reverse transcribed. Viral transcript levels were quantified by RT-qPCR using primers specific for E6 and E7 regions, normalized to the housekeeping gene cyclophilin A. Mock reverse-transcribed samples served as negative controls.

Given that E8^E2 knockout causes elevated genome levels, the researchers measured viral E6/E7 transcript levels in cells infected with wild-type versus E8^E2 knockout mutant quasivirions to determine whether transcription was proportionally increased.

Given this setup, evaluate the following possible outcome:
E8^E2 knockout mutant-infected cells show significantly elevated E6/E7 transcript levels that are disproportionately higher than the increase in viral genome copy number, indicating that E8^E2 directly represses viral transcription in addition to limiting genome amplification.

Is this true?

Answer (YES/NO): NO